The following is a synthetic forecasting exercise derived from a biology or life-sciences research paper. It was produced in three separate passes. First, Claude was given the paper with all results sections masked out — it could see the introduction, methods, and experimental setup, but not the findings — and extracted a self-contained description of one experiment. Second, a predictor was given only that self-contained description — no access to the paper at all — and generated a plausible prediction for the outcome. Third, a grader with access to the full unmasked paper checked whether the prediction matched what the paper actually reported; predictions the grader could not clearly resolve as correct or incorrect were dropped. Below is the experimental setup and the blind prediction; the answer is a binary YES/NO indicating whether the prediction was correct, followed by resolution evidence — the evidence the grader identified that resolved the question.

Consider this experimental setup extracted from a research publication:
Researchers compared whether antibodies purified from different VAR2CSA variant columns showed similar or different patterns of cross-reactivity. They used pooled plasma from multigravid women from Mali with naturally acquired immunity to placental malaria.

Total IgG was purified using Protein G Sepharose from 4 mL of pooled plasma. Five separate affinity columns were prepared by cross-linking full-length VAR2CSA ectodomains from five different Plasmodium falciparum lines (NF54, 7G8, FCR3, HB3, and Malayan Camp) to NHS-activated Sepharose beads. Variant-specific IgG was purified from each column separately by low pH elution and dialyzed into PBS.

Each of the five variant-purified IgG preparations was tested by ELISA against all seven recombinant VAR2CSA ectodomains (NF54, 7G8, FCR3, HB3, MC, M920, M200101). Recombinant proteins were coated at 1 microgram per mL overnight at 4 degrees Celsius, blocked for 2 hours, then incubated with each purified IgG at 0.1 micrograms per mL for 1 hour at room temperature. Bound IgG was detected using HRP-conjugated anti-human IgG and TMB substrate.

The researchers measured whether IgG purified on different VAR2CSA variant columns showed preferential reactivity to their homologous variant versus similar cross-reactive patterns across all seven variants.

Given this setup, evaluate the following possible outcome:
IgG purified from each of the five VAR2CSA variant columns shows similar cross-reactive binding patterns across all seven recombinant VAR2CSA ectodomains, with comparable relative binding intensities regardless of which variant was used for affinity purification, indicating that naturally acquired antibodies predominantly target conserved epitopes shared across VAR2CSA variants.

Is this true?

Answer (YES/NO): NO